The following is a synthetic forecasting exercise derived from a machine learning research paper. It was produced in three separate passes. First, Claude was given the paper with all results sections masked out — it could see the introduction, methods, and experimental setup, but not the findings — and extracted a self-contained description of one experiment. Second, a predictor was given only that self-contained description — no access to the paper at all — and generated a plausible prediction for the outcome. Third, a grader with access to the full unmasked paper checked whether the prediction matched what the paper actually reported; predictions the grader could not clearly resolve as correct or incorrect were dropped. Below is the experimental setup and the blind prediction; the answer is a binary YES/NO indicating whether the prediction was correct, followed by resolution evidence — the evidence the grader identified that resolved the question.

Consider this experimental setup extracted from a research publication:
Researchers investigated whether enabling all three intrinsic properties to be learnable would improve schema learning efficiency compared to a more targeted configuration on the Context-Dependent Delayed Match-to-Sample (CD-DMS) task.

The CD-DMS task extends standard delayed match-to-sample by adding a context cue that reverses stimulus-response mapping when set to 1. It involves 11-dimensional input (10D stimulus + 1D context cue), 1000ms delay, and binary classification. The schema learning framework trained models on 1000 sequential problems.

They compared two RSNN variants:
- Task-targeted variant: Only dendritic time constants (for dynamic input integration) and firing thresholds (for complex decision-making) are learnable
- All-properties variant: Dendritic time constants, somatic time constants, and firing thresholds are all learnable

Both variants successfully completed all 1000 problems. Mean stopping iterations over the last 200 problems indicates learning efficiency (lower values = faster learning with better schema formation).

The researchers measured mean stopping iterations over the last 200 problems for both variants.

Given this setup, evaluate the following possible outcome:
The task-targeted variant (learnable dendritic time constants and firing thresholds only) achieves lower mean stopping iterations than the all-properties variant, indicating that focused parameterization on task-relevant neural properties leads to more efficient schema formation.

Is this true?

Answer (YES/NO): YES